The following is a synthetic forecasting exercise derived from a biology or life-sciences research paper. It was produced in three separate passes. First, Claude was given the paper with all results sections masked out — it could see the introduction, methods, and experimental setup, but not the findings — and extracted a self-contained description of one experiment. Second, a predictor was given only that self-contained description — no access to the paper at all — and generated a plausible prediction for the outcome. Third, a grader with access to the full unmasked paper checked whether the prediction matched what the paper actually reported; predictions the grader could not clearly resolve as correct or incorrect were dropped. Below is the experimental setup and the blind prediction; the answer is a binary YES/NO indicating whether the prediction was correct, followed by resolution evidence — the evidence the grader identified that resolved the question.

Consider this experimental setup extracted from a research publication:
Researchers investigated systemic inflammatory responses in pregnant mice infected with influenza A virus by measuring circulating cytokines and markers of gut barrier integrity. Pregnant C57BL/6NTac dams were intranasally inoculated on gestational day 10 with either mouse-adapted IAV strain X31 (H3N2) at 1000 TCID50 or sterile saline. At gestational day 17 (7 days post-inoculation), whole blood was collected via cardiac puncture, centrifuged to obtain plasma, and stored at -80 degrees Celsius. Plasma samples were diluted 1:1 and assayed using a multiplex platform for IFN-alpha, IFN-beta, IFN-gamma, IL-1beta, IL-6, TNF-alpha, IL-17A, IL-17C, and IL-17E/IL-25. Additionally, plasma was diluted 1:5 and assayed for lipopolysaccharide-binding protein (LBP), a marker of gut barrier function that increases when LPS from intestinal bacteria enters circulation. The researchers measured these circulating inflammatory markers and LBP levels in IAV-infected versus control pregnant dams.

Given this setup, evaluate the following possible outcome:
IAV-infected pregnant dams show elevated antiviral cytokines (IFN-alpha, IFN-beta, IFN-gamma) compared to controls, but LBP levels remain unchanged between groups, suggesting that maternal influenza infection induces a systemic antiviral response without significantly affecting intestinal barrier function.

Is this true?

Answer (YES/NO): NO